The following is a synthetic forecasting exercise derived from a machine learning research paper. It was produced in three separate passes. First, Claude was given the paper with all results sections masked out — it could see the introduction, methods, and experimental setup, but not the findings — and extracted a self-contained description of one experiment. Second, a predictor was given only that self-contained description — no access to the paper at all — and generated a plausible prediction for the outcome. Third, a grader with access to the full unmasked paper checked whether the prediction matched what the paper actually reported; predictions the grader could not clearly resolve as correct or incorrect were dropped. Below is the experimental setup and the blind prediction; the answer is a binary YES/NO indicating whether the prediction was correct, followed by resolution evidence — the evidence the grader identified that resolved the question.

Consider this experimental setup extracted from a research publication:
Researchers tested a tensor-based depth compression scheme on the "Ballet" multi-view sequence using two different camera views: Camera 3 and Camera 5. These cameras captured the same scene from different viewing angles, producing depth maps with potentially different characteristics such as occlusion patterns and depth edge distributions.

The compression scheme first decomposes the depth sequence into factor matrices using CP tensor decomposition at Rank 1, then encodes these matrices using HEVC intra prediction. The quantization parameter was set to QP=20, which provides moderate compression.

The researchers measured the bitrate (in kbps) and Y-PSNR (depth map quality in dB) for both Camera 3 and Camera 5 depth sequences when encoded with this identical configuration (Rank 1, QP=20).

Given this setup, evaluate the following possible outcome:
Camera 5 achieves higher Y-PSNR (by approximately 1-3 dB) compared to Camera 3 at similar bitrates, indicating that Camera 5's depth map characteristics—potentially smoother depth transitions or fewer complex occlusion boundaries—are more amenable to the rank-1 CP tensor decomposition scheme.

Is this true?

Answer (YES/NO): NO